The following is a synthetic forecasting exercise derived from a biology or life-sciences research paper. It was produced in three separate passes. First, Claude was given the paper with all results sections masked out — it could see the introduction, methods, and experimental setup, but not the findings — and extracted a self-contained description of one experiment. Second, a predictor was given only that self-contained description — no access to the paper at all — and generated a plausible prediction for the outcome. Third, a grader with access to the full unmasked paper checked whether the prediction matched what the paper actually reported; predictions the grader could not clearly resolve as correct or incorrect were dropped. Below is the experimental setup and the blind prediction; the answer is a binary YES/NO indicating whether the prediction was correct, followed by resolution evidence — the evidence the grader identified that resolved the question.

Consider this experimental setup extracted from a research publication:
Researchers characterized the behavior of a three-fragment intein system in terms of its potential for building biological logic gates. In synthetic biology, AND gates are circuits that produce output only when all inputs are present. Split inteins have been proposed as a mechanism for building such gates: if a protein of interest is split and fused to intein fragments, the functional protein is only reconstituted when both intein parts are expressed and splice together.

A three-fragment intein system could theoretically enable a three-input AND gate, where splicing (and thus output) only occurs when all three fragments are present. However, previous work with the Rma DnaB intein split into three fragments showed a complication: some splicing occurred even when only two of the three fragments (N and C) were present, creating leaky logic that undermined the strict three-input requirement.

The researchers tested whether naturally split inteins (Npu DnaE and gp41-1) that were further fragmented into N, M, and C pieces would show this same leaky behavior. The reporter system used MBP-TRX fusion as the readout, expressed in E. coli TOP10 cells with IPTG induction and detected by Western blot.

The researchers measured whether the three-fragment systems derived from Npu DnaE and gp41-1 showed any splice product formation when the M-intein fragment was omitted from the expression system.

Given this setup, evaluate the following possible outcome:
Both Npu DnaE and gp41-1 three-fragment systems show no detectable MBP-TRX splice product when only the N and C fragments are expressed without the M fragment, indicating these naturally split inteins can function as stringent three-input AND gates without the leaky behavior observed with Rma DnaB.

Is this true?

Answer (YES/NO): YES